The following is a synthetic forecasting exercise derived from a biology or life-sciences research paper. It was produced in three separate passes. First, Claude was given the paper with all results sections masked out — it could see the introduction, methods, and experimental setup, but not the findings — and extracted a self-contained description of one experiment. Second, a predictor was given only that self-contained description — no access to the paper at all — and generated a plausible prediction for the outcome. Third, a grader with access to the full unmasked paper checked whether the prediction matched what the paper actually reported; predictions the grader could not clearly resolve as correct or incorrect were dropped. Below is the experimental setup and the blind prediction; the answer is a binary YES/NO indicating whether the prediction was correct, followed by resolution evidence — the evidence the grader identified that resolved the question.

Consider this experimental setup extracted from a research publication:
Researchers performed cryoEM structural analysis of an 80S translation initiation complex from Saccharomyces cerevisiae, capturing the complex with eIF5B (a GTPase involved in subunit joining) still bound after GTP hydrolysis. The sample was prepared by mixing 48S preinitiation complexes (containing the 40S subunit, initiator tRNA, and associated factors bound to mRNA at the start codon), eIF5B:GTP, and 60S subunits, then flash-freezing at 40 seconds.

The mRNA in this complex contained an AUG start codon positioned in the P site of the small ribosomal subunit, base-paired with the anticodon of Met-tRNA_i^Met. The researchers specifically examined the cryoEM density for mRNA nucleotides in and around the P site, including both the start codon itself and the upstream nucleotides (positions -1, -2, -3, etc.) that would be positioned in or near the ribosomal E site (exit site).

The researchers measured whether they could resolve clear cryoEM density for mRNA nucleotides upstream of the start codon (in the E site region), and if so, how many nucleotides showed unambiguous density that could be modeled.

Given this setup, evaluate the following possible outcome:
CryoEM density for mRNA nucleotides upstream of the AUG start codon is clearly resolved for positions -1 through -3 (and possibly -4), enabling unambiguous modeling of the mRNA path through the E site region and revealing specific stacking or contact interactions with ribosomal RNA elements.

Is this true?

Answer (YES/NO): YES